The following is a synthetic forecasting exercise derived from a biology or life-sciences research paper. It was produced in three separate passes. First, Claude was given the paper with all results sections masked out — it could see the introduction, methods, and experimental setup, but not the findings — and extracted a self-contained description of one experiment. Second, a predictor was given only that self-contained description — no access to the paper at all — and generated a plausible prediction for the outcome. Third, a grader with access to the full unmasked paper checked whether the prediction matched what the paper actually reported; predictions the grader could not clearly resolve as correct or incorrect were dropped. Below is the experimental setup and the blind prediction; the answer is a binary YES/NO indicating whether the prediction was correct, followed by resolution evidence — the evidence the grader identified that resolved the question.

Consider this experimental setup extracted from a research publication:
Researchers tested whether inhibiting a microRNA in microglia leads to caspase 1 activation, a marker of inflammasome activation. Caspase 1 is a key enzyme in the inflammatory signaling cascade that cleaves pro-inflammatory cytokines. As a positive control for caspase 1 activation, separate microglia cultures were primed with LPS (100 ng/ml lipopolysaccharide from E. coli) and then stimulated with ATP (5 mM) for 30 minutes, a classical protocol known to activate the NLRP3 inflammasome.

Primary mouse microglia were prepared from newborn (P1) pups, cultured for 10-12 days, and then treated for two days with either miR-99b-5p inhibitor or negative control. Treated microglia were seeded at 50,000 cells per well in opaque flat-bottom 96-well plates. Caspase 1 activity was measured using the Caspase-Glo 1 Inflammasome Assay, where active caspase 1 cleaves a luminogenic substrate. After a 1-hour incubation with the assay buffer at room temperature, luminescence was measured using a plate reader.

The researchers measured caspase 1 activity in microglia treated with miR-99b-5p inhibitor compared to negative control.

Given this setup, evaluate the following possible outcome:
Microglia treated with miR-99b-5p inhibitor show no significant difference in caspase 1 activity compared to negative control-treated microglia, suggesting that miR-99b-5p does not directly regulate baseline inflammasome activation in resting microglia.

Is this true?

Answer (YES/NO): NO